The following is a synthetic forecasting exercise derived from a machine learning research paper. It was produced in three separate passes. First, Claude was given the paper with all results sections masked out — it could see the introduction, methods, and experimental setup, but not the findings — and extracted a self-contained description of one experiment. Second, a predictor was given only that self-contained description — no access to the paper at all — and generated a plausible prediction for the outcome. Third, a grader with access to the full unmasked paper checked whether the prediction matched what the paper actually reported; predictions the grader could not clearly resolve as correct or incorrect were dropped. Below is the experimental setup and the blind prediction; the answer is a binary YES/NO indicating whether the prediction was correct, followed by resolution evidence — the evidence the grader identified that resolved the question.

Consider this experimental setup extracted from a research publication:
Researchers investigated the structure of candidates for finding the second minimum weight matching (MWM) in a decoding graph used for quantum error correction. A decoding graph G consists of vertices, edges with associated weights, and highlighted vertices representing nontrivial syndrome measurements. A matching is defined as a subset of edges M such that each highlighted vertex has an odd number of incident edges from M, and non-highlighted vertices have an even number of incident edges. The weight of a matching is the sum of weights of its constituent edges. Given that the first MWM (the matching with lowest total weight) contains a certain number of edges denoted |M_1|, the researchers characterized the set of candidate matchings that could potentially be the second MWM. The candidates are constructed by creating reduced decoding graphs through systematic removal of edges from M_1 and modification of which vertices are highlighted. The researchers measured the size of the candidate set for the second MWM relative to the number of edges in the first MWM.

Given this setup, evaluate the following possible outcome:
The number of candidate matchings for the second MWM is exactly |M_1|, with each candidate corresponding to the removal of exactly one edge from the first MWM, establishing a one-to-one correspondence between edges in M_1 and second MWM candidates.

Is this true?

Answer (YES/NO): NO